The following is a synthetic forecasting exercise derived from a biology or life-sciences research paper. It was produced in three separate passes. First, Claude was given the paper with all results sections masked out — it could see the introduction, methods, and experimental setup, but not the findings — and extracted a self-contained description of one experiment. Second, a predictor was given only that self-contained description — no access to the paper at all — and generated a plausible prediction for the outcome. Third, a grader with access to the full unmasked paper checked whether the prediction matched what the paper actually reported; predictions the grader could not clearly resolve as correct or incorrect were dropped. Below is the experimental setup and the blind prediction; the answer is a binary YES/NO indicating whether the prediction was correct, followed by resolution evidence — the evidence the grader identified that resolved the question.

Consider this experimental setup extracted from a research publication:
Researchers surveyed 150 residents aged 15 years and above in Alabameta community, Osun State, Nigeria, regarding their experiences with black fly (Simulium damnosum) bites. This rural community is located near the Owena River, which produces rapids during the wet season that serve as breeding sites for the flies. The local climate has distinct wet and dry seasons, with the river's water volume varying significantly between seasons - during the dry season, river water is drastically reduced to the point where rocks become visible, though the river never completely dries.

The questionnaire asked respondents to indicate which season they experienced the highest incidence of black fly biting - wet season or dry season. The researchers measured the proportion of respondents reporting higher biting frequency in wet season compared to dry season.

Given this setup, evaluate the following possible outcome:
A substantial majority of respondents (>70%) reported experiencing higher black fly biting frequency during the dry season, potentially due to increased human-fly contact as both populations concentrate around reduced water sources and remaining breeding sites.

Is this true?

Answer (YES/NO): NO